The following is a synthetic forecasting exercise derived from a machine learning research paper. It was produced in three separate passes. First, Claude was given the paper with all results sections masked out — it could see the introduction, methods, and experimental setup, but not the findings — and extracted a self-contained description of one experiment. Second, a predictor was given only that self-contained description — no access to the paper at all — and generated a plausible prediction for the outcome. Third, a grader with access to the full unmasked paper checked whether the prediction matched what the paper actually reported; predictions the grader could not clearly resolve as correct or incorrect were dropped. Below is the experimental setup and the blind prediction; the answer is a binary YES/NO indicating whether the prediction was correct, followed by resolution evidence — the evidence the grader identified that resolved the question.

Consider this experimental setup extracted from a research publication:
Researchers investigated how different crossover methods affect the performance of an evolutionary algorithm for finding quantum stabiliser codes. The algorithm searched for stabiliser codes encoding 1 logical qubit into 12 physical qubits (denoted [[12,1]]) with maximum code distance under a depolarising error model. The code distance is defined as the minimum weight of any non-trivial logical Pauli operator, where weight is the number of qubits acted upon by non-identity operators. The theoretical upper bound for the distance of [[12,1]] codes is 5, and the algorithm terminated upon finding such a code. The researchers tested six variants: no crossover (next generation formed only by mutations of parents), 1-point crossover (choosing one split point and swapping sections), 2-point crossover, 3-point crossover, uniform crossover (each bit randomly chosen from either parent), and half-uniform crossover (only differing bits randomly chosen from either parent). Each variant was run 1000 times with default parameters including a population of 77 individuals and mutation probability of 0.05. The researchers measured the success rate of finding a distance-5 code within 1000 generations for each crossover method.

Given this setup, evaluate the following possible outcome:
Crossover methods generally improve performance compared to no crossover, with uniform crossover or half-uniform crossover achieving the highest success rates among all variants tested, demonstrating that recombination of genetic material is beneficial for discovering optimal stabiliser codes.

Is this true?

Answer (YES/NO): NO